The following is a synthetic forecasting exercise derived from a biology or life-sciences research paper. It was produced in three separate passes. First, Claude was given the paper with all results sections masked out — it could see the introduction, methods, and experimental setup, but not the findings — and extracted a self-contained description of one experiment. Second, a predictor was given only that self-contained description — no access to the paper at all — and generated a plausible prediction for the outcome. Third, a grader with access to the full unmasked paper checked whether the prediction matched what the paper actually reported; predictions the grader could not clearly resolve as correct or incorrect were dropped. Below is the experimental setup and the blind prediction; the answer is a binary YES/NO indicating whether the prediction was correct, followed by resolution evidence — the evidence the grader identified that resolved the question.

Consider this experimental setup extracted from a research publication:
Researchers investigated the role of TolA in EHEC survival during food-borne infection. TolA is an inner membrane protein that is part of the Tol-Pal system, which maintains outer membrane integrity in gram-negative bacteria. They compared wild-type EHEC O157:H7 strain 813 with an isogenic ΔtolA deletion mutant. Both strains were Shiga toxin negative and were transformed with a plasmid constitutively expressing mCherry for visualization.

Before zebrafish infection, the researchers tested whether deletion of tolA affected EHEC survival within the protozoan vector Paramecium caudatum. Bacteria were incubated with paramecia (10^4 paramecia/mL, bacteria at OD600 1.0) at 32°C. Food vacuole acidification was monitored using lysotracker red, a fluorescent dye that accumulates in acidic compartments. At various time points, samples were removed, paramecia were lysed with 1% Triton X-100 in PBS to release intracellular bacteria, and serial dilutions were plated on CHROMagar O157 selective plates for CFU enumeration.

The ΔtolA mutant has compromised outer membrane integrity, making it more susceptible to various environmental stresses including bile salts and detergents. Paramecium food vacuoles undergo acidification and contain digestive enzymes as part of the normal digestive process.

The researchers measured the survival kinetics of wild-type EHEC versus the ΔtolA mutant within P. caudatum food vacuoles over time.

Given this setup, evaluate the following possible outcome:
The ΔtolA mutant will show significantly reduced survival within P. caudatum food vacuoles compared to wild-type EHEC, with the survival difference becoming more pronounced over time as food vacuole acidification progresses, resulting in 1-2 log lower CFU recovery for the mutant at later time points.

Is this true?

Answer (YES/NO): NO